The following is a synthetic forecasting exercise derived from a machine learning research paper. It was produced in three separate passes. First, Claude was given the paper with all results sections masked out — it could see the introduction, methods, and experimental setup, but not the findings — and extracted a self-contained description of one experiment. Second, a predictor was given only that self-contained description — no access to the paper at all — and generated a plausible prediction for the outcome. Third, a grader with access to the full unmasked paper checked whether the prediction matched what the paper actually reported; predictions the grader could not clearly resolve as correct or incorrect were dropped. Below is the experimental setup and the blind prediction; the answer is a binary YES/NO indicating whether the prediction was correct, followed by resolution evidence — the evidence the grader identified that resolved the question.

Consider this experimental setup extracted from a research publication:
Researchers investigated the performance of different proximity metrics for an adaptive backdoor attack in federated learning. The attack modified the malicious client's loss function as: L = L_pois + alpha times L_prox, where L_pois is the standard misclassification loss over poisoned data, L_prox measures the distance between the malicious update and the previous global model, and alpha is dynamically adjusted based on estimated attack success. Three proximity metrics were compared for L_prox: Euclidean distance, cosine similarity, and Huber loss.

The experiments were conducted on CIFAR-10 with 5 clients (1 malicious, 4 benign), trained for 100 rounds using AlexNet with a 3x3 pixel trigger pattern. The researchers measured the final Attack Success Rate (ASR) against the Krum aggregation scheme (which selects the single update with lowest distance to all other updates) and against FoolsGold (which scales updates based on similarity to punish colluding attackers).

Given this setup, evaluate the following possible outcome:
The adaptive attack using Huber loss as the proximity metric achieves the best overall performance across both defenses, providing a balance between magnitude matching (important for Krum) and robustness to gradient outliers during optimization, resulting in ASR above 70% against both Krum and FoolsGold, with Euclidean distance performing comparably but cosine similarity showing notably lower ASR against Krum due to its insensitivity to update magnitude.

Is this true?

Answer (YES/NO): NO